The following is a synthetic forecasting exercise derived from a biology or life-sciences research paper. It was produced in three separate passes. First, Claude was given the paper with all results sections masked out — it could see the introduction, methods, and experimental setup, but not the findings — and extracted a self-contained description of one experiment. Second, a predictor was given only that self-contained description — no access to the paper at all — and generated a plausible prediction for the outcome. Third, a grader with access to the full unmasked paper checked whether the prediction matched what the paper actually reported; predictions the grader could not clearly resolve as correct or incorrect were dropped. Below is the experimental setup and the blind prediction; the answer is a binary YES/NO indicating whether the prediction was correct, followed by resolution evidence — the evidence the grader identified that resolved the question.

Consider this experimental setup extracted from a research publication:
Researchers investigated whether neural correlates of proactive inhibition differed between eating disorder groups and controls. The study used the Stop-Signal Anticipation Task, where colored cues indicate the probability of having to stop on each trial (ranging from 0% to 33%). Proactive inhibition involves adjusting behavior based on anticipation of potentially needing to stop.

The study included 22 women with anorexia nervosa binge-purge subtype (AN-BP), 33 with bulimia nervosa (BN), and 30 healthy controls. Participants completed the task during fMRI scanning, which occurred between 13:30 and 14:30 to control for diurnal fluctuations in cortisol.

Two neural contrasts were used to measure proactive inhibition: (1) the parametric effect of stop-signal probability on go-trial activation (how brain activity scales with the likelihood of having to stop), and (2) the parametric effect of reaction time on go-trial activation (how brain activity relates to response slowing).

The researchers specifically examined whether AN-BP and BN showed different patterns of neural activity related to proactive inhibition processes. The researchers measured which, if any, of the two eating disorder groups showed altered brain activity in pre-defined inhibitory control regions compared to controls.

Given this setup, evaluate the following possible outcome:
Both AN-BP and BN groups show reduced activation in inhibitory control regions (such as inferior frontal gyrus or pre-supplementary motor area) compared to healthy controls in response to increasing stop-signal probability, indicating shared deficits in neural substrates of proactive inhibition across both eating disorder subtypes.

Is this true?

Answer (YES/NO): NO